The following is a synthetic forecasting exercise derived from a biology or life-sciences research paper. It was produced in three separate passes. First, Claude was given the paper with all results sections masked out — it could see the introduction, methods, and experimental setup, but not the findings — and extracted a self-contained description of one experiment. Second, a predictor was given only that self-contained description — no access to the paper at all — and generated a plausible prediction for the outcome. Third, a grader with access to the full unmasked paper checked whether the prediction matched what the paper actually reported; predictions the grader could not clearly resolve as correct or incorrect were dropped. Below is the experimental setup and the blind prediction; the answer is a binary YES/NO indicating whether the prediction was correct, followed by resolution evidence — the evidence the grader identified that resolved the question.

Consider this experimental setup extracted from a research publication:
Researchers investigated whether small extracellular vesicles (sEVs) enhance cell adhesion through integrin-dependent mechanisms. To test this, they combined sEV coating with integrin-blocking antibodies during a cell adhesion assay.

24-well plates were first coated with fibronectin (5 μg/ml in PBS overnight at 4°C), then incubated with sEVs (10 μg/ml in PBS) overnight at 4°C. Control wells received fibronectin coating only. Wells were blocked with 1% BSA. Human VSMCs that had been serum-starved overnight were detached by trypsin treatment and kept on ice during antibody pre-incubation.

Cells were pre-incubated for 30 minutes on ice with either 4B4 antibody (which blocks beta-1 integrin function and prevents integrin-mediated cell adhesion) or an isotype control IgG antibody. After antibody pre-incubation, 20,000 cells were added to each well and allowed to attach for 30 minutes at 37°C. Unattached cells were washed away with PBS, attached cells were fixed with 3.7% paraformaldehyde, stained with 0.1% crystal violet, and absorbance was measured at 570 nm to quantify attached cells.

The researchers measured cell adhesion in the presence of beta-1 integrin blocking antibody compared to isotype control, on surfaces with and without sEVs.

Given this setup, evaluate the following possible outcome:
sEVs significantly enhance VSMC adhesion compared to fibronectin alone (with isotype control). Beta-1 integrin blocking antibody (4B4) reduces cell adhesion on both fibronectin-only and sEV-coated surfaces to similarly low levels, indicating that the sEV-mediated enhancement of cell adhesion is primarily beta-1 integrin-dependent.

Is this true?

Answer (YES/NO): NO